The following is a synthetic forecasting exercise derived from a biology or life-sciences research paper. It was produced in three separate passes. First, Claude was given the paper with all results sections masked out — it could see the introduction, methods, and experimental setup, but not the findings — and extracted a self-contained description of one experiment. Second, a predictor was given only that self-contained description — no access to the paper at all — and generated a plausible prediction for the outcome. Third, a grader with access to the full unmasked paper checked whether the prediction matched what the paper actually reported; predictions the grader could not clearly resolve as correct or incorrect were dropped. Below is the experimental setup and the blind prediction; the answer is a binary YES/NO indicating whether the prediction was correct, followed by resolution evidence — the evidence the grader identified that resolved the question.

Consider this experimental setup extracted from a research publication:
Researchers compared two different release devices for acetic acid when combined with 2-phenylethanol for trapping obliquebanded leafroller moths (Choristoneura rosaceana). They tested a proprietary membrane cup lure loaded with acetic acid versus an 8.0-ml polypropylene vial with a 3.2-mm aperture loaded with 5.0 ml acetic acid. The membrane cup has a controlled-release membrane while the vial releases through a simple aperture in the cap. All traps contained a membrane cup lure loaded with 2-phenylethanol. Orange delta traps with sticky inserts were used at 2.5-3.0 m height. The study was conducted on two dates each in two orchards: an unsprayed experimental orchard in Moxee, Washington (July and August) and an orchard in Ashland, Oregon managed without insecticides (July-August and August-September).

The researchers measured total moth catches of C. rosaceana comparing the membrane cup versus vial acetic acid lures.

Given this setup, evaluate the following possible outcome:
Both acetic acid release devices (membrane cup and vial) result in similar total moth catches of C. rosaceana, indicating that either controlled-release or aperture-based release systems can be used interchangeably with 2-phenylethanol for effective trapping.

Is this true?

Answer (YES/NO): YES